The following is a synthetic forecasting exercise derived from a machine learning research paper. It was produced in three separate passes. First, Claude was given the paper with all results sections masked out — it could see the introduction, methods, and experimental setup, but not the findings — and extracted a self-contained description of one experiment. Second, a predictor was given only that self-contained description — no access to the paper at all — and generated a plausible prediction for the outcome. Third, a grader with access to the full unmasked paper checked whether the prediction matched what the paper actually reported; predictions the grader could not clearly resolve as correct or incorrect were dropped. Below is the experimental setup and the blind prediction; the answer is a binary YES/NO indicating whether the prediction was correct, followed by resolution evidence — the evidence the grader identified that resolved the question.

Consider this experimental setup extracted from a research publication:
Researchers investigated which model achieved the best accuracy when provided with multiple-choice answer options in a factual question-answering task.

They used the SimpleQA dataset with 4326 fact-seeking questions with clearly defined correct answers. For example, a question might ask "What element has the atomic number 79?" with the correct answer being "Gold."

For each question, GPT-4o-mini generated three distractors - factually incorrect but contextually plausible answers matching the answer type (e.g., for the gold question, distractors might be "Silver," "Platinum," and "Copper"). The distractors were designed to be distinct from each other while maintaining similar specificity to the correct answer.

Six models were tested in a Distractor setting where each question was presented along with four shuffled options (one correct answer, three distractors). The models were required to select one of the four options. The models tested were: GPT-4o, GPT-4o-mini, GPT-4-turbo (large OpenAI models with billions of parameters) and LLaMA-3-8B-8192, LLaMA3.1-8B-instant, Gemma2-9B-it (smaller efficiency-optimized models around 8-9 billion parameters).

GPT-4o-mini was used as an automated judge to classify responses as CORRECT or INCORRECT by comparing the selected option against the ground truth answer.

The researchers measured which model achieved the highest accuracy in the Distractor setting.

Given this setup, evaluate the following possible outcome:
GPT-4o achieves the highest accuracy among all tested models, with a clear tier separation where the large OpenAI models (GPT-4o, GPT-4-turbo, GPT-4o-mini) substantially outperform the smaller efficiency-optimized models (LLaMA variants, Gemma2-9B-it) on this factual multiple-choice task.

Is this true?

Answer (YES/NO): NO